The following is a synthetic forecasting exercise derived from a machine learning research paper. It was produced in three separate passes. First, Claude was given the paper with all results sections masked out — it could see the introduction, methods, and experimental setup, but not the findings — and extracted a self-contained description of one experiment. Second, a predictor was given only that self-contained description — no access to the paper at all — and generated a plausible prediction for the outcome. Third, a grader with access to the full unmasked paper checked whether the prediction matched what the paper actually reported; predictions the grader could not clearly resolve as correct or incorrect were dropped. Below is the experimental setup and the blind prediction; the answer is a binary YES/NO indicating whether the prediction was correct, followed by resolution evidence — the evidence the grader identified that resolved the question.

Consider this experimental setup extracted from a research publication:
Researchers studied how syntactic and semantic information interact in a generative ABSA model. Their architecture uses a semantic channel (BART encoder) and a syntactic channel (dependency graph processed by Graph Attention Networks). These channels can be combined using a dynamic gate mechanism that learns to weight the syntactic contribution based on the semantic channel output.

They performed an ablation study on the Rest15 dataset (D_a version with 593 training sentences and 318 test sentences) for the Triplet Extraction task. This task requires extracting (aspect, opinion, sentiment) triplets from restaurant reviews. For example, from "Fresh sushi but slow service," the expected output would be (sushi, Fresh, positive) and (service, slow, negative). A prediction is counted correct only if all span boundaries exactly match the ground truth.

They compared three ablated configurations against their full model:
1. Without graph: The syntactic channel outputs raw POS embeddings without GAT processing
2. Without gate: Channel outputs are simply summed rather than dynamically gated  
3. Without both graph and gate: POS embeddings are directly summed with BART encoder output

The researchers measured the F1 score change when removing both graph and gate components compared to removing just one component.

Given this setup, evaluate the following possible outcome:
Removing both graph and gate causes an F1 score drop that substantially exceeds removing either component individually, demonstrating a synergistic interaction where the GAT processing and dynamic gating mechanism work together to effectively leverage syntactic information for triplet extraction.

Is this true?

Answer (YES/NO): YES